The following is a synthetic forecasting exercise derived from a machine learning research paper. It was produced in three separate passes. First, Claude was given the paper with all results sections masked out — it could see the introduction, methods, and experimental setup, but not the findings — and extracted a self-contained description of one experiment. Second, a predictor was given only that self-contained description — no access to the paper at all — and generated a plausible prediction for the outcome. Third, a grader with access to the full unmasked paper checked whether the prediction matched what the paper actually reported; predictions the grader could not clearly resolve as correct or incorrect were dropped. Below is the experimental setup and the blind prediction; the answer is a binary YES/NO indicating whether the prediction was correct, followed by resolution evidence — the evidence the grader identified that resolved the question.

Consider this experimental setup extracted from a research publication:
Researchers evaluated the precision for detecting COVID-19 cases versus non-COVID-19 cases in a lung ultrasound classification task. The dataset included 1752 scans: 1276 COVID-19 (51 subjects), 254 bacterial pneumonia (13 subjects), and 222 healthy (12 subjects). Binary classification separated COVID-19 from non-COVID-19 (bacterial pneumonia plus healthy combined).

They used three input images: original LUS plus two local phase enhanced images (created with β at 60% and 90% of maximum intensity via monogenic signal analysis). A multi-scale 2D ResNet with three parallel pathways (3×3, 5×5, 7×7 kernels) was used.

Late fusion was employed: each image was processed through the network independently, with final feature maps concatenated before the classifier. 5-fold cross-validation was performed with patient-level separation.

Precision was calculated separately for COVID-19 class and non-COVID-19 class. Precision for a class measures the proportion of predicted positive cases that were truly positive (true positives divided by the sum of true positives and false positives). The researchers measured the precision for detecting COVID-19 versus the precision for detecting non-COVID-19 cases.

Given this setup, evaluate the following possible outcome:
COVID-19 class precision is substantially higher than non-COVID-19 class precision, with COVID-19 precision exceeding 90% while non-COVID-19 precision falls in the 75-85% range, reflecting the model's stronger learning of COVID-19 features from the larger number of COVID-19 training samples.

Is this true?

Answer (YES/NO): NO